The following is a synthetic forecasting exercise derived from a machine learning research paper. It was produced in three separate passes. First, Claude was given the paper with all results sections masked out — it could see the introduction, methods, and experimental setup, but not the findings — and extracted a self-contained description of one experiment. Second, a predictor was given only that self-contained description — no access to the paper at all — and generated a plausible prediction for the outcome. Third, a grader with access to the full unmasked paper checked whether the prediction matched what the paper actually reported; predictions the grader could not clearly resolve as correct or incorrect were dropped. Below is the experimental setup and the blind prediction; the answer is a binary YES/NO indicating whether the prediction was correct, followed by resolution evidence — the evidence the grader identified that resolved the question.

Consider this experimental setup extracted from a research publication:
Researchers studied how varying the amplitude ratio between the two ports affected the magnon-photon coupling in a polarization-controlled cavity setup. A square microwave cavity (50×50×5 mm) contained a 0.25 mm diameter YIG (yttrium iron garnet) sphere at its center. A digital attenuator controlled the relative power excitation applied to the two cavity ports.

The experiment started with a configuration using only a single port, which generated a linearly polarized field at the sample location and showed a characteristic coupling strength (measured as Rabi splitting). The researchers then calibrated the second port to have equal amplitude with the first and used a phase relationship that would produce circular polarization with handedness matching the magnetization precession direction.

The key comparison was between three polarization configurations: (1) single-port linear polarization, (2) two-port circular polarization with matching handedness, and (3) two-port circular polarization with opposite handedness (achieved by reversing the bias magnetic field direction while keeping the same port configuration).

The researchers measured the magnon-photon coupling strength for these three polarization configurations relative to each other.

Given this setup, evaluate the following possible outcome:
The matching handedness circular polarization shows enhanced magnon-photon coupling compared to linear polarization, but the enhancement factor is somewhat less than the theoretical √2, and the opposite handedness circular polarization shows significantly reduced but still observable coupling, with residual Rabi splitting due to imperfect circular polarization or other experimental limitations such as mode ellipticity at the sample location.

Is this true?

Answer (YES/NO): NO